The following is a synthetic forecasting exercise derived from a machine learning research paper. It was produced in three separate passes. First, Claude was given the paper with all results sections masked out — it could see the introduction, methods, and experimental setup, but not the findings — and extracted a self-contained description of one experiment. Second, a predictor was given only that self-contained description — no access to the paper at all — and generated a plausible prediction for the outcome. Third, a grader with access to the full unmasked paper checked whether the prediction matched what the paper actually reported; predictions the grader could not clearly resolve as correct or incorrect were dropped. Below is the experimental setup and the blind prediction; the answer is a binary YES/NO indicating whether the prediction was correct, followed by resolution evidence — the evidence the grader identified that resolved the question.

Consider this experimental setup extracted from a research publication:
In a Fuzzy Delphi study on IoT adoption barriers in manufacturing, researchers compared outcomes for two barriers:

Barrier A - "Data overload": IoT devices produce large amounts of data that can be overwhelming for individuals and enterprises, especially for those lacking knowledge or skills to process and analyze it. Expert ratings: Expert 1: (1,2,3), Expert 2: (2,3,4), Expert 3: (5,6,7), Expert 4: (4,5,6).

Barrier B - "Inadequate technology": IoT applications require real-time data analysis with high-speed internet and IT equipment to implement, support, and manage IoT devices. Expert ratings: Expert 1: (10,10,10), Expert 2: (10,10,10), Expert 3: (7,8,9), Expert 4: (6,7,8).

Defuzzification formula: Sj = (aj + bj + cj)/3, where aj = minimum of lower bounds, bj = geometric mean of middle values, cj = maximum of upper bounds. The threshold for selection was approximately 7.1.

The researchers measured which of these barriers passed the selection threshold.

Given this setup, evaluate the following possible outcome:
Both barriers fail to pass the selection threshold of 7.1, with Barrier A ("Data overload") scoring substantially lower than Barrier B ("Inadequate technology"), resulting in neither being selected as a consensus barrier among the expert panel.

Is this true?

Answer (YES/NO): NO